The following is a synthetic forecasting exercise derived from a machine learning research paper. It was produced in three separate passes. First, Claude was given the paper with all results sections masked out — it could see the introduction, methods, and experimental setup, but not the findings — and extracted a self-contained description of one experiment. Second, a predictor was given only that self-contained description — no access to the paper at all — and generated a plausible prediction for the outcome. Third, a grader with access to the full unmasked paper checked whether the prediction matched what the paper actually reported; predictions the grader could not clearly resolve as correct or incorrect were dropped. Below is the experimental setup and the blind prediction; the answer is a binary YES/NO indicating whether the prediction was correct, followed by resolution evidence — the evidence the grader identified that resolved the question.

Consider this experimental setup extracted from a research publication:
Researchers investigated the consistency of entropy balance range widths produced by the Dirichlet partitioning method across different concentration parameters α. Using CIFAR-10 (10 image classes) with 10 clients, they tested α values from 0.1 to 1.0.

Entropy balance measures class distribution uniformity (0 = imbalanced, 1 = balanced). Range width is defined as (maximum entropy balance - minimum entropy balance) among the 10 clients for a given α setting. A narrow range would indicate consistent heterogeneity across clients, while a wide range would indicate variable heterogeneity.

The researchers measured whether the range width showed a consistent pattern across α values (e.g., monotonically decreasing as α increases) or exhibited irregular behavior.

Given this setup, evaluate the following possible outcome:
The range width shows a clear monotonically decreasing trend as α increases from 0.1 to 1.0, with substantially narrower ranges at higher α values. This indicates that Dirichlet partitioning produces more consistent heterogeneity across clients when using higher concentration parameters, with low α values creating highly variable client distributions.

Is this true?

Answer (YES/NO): NO